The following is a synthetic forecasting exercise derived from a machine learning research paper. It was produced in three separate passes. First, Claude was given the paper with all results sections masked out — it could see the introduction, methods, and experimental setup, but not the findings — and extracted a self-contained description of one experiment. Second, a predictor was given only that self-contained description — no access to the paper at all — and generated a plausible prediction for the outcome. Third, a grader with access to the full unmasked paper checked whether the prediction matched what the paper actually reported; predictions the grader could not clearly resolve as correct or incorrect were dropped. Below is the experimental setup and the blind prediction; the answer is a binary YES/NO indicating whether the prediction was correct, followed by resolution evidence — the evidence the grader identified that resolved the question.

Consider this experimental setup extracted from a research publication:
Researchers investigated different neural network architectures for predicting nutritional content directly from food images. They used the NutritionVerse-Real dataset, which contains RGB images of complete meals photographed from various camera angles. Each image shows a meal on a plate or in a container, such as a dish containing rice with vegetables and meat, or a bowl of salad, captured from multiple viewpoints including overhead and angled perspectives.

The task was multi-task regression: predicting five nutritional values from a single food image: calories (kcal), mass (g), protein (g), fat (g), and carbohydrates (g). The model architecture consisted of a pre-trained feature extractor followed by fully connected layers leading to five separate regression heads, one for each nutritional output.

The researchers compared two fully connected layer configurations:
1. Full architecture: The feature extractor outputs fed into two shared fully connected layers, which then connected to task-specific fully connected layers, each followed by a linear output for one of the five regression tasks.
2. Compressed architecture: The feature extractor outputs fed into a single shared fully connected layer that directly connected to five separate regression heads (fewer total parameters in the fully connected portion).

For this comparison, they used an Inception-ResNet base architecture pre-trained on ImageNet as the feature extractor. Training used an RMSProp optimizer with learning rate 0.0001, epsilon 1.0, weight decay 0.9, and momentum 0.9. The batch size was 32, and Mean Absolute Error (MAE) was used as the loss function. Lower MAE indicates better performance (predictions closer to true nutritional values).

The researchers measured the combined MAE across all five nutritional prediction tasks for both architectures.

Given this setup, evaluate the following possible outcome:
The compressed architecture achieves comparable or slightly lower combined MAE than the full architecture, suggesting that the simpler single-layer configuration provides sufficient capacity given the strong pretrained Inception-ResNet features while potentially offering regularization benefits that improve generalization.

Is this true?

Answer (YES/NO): NO